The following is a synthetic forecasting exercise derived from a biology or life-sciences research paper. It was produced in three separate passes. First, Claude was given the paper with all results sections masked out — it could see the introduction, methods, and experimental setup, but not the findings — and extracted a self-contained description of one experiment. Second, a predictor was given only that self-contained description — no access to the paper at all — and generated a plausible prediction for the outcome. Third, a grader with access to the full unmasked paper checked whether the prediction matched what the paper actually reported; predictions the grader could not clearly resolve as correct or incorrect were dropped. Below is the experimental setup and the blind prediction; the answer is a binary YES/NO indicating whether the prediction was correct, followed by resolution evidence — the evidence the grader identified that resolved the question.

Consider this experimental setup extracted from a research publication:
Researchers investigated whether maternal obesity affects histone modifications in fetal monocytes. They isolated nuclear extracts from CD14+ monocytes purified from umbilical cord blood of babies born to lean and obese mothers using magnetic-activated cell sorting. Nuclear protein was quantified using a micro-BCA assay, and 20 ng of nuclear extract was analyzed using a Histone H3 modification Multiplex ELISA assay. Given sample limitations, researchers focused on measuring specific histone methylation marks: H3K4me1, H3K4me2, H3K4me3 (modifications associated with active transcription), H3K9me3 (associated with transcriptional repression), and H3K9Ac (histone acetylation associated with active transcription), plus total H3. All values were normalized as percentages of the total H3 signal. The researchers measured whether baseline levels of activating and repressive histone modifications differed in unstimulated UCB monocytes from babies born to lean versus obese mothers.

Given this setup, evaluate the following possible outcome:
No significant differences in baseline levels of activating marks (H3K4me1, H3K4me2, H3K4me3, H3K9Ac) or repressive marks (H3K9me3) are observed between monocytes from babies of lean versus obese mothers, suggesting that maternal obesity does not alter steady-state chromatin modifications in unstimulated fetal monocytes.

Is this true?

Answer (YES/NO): NO